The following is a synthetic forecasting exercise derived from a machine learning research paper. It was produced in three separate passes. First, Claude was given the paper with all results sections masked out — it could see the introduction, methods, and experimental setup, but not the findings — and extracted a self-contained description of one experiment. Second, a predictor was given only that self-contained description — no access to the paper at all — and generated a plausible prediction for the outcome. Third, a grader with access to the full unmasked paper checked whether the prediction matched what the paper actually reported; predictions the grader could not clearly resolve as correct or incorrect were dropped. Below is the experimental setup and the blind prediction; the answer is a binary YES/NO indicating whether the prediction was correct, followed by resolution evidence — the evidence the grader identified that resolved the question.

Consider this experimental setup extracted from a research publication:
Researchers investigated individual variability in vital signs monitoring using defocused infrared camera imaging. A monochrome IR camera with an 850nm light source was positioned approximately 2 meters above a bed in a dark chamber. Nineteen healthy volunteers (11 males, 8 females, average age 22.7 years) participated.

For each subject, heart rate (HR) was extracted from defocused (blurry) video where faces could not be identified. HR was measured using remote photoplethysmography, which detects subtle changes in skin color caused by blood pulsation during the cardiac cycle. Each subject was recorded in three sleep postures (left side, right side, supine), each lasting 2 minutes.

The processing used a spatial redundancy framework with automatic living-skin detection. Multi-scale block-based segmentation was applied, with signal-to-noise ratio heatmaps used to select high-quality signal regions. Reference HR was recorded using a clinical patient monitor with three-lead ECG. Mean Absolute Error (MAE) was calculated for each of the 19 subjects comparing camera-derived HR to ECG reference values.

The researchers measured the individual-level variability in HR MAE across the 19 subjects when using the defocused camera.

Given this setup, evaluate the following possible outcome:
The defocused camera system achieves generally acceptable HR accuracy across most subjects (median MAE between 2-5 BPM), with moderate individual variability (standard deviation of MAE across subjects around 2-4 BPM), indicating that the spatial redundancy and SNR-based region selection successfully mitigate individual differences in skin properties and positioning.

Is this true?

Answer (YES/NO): YES